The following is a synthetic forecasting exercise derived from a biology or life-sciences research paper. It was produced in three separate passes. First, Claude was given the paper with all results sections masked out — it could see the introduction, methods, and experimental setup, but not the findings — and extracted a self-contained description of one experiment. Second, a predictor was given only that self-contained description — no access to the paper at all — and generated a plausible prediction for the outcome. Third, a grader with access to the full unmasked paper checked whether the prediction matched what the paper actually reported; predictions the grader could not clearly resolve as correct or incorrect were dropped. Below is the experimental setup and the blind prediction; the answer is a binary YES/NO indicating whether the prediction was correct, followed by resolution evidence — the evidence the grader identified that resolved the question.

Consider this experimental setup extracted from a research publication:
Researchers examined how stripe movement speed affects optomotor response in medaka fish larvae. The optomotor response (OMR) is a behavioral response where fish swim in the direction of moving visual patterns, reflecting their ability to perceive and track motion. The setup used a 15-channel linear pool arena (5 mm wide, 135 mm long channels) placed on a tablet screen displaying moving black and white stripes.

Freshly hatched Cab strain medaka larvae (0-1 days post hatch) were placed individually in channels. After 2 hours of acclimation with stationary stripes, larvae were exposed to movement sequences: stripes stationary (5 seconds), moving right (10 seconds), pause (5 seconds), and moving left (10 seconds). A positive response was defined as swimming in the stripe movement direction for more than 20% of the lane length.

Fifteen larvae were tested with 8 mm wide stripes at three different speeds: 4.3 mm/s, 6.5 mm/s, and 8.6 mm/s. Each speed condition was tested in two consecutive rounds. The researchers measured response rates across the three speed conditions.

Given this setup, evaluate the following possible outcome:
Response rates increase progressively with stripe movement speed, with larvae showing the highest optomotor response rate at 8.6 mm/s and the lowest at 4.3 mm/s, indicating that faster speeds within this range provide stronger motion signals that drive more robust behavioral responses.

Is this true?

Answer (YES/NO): NO